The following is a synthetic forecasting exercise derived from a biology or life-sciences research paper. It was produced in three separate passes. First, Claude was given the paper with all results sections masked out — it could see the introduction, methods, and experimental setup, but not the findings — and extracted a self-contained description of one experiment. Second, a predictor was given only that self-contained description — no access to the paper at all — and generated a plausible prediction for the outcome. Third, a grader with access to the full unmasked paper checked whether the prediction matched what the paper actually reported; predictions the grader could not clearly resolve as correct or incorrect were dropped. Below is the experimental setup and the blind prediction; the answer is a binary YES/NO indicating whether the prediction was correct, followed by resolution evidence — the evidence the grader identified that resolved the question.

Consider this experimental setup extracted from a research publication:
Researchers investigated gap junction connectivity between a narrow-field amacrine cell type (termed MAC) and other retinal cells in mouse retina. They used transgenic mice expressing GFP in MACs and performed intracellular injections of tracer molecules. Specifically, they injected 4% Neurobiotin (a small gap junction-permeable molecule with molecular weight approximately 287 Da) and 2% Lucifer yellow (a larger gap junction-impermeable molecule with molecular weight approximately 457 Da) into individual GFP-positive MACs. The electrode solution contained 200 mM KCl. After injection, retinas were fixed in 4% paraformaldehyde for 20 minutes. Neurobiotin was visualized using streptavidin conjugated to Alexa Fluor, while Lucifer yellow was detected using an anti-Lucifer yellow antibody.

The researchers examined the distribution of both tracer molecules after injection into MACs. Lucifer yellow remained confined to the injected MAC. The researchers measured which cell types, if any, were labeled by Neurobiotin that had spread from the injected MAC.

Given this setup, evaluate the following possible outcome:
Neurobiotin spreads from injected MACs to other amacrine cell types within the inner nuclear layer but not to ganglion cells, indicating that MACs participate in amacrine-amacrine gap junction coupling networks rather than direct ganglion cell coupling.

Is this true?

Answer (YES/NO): NO